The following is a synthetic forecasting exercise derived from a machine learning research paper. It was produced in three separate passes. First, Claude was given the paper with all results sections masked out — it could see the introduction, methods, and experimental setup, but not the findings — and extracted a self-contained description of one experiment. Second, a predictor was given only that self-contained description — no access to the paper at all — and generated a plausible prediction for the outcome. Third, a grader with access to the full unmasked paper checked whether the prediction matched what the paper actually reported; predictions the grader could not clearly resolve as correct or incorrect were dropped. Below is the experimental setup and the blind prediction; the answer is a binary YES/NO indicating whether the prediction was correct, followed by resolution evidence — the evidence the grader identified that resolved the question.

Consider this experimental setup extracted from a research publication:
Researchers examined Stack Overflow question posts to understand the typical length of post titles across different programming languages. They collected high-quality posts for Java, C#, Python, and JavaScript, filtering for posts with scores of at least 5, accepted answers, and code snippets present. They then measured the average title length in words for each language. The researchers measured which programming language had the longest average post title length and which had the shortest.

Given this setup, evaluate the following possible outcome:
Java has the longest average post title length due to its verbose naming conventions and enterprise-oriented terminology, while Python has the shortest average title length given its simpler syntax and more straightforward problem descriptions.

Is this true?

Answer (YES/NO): NO